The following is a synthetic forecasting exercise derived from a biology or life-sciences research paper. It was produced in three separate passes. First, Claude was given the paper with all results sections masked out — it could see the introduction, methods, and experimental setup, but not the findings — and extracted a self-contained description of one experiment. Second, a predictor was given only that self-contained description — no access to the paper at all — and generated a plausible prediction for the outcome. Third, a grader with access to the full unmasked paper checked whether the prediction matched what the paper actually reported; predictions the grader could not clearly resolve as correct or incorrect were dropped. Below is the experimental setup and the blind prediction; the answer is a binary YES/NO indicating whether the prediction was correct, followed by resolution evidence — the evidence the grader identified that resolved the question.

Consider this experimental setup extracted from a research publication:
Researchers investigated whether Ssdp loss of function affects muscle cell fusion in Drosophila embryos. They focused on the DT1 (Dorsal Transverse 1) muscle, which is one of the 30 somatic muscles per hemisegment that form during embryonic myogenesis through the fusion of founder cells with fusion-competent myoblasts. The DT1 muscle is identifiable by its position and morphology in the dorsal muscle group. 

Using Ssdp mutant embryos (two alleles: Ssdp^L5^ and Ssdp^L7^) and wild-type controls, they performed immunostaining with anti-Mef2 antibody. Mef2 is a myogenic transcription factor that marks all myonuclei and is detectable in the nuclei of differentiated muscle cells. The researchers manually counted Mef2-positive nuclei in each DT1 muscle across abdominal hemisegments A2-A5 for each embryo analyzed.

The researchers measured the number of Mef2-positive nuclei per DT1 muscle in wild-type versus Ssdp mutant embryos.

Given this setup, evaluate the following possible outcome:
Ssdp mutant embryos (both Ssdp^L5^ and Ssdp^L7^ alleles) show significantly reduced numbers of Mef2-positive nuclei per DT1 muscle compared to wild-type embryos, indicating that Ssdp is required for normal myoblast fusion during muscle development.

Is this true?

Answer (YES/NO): NO